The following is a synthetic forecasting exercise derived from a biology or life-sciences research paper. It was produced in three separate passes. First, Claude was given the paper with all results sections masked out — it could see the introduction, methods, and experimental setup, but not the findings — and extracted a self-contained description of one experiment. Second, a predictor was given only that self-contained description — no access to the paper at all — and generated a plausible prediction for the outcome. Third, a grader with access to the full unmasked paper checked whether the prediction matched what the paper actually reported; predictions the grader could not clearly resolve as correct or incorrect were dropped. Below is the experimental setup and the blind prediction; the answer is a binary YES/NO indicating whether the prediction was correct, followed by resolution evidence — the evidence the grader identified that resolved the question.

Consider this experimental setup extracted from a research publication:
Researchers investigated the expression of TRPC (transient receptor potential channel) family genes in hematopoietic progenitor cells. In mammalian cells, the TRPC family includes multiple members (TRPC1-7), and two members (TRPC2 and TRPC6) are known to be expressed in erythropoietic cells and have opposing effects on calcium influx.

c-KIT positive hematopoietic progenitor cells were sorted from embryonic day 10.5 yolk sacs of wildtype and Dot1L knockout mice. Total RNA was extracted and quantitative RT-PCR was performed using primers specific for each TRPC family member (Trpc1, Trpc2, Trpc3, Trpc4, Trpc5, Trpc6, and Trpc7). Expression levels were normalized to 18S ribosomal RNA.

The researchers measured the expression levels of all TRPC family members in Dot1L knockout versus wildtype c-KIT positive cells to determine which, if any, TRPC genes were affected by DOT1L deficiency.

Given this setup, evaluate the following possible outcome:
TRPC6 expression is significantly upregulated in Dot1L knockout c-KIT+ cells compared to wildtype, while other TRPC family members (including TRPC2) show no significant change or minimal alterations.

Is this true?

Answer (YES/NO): NO